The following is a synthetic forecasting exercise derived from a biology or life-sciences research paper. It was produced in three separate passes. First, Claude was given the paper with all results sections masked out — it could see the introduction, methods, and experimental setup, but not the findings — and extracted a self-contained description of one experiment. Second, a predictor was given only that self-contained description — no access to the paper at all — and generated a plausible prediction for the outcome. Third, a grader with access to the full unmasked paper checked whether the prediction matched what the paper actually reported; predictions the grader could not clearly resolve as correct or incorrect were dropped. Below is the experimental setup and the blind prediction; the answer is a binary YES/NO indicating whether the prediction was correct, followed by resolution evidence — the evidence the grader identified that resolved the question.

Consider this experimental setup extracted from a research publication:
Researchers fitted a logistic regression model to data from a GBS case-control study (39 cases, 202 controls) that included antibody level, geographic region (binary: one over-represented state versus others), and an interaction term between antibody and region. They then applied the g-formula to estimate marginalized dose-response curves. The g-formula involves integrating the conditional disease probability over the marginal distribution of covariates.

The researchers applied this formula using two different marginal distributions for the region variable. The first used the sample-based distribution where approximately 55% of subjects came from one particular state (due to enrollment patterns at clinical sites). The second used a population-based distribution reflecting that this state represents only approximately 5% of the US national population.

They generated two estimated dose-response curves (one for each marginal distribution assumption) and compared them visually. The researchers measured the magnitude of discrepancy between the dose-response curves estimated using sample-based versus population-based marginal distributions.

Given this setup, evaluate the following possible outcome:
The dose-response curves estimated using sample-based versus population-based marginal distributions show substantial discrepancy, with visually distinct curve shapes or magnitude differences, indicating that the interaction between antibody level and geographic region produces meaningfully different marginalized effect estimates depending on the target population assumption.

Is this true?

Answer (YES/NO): YES